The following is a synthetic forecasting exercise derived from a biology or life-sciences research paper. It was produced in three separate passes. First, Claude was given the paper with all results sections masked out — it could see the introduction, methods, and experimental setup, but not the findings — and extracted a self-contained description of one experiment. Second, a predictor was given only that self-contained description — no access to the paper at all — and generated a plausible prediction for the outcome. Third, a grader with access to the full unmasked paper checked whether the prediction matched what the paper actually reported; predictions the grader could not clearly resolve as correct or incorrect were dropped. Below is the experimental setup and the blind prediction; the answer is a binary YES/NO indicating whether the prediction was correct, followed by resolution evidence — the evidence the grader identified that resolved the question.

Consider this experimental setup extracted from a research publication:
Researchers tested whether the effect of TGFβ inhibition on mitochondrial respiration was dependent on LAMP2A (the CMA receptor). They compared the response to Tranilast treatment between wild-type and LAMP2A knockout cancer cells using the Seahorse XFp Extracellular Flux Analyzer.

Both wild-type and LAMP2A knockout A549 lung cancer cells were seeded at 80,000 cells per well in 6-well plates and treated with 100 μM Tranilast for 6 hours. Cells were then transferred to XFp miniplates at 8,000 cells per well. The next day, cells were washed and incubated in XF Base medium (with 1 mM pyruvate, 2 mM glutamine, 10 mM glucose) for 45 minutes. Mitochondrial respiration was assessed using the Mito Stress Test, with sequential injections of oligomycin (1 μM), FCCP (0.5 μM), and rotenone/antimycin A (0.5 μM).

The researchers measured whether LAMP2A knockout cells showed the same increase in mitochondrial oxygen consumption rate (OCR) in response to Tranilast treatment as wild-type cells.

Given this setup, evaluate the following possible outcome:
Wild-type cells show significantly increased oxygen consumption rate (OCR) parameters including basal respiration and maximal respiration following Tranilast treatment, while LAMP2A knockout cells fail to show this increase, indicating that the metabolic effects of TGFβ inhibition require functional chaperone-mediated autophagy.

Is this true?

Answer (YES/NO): NO